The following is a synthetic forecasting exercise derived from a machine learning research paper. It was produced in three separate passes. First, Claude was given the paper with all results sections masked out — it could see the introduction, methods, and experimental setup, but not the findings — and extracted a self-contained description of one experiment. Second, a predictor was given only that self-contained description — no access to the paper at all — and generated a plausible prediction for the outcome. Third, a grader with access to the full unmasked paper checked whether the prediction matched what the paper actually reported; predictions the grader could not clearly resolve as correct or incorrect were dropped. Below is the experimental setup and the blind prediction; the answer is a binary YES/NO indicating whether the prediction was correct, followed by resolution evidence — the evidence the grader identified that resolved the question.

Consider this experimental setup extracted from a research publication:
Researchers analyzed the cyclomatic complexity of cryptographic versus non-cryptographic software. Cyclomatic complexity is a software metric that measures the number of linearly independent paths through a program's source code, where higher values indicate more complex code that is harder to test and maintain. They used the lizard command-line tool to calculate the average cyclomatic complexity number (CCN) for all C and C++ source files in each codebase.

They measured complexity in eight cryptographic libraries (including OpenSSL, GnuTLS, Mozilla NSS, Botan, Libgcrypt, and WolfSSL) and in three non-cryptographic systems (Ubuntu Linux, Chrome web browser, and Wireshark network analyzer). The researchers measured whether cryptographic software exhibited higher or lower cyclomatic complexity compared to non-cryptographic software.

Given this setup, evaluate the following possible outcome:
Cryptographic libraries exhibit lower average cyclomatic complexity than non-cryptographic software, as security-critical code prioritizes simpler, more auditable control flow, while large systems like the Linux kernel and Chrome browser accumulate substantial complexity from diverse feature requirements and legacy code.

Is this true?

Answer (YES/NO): NO